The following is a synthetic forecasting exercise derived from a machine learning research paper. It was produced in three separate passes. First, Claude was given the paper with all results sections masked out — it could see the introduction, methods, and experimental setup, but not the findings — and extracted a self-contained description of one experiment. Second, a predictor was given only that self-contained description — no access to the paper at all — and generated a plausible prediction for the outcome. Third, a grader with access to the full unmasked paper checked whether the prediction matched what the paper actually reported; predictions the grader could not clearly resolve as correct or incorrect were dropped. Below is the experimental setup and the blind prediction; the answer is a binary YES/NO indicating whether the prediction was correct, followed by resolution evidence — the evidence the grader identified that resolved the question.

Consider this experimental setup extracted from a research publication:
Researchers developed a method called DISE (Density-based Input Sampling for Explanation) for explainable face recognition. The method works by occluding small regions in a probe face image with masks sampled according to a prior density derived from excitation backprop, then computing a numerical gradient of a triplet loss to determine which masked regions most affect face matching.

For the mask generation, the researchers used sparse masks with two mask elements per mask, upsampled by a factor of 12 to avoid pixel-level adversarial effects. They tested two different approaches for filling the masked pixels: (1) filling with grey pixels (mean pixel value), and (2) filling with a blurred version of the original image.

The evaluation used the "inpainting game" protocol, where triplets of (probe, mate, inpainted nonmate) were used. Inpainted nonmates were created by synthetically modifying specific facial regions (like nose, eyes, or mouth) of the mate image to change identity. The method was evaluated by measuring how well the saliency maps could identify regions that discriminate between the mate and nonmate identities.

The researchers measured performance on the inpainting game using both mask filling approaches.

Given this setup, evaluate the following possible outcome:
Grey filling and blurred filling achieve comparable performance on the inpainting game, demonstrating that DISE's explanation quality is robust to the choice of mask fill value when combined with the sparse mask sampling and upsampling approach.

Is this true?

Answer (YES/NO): NO